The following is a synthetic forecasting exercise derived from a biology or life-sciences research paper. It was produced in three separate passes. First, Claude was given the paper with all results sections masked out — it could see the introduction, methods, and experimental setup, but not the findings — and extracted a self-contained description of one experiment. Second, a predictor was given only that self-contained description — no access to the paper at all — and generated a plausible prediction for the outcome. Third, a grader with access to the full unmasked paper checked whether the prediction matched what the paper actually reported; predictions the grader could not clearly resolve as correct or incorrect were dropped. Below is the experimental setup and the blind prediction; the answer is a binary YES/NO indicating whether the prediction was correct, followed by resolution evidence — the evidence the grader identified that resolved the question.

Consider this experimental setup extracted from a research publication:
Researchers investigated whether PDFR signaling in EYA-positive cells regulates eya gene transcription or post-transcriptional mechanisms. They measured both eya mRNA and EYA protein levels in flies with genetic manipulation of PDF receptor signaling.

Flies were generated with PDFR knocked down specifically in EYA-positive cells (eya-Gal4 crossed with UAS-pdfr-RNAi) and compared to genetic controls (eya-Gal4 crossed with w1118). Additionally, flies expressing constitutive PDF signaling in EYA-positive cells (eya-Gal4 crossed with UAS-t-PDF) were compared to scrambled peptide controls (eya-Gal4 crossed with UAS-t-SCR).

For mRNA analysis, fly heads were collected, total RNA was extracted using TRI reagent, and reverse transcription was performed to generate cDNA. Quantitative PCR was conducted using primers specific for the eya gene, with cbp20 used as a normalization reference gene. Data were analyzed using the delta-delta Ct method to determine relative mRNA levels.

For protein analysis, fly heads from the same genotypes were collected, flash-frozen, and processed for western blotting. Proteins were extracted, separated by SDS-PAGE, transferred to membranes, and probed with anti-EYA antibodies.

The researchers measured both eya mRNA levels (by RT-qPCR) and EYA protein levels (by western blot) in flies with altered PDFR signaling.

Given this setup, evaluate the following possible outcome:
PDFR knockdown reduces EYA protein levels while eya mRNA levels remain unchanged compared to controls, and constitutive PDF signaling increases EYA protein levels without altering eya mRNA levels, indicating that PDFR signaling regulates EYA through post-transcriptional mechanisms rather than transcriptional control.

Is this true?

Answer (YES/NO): NO